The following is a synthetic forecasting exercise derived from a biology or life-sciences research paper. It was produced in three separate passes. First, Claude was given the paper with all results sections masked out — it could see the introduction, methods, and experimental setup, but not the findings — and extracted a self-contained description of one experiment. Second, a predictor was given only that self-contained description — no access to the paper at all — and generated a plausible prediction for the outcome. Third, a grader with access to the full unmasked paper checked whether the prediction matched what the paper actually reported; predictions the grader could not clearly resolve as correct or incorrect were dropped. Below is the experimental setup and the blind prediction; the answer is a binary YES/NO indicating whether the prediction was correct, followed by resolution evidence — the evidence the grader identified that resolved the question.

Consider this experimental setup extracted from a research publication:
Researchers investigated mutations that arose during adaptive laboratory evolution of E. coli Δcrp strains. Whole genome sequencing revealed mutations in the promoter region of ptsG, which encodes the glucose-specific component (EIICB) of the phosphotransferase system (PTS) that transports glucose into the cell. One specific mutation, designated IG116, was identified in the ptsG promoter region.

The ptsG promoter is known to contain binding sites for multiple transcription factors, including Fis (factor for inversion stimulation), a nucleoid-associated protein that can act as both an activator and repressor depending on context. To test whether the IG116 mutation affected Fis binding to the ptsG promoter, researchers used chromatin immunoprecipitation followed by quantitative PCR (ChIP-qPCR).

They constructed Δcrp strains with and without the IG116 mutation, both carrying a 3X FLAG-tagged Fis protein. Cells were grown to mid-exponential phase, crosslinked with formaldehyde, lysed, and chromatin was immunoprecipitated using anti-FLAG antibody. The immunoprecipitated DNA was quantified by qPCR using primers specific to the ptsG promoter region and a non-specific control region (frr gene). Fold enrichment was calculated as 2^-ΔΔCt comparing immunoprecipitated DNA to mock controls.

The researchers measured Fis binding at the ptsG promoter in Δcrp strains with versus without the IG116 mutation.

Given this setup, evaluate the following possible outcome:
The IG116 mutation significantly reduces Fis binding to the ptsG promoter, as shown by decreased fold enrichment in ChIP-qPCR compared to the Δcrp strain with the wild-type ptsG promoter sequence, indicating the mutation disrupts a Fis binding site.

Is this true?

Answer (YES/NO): NO